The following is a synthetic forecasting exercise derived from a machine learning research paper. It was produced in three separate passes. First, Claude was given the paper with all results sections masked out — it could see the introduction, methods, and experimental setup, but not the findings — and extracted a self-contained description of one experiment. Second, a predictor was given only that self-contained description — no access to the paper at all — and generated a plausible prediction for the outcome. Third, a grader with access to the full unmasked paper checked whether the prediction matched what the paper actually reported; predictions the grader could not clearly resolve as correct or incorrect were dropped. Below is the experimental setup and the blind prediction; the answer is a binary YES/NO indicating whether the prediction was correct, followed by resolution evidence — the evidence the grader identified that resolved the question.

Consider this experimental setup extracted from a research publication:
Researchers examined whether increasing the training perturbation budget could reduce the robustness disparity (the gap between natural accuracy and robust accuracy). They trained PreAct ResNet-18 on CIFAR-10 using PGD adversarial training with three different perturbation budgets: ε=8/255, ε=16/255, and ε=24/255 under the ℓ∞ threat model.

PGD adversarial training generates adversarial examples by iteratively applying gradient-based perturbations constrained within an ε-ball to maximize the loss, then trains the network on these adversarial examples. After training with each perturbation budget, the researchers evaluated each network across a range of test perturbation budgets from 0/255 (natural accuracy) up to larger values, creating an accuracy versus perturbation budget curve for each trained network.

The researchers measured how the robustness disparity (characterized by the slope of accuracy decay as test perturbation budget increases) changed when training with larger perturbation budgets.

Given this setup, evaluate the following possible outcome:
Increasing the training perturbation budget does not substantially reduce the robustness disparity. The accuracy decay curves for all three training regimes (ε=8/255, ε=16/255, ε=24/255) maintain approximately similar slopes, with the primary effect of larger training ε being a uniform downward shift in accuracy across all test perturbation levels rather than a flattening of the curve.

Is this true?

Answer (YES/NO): NO